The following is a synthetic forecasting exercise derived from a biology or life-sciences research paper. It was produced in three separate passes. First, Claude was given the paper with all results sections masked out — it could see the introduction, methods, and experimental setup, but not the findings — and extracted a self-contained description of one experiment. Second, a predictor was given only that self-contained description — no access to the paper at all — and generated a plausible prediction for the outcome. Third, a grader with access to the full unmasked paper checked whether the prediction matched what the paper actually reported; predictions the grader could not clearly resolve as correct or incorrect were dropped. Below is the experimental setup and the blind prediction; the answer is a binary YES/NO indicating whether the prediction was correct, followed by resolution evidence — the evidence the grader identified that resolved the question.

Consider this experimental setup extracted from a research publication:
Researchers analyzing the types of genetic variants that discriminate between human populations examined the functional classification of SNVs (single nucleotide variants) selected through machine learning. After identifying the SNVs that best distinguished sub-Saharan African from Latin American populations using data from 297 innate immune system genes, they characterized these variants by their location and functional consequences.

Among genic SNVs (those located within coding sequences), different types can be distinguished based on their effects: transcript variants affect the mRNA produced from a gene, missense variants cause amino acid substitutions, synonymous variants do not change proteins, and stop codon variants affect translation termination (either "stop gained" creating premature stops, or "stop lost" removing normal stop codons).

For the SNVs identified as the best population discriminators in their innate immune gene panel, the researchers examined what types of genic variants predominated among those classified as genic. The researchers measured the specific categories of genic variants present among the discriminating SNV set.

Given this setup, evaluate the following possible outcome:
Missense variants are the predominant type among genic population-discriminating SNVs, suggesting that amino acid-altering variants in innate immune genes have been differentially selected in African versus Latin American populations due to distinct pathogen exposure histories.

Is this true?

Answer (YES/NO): NO